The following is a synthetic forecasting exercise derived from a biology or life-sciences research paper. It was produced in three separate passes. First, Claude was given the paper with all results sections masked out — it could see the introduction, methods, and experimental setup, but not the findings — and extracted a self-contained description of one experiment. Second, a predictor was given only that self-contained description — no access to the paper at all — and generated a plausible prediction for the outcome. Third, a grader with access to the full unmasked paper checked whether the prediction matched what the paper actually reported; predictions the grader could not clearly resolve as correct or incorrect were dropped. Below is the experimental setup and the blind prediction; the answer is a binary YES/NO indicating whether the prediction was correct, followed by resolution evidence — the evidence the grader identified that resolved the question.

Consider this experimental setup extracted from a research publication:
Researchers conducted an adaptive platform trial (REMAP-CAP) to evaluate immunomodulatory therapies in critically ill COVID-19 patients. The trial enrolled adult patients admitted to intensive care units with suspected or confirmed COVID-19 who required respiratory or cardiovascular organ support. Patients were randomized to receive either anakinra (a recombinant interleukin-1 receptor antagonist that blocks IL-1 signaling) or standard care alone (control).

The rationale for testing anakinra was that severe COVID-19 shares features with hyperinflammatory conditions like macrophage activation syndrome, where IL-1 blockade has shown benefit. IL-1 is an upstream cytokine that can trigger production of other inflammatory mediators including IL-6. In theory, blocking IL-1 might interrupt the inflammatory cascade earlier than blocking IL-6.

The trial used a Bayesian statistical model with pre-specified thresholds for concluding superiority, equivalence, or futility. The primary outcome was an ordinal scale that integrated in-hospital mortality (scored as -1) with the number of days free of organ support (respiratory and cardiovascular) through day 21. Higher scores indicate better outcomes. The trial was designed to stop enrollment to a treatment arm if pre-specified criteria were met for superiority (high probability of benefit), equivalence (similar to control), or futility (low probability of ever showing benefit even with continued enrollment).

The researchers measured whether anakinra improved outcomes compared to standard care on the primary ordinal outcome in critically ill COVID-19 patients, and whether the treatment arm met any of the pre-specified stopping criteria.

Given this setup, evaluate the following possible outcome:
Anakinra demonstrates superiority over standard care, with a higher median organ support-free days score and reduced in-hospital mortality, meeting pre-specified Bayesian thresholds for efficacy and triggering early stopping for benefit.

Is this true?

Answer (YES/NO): NO